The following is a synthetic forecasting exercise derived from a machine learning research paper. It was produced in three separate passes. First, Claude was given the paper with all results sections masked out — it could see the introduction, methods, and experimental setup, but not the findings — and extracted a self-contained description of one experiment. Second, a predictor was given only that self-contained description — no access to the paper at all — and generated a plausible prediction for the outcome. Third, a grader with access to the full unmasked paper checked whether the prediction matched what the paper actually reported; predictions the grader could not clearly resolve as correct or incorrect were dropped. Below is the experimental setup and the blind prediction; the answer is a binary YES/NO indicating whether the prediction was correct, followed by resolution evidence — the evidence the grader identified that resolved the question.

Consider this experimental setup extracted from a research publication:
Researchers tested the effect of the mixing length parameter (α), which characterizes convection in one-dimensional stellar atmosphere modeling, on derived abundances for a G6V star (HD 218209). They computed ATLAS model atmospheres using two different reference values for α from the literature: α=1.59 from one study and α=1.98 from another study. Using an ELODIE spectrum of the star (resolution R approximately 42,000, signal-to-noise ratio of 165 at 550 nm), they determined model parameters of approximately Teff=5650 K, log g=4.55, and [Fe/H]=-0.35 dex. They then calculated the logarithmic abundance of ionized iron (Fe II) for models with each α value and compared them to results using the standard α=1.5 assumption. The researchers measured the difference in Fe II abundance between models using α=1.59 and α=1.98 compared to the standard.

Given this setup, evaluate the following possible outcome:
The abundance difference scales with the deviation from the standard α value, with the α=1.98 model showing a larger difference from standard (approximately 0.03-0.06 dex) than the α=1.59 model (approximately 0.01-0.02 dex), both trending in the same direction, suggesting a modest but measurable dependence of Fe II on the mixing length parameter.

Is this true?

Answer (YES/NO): NO